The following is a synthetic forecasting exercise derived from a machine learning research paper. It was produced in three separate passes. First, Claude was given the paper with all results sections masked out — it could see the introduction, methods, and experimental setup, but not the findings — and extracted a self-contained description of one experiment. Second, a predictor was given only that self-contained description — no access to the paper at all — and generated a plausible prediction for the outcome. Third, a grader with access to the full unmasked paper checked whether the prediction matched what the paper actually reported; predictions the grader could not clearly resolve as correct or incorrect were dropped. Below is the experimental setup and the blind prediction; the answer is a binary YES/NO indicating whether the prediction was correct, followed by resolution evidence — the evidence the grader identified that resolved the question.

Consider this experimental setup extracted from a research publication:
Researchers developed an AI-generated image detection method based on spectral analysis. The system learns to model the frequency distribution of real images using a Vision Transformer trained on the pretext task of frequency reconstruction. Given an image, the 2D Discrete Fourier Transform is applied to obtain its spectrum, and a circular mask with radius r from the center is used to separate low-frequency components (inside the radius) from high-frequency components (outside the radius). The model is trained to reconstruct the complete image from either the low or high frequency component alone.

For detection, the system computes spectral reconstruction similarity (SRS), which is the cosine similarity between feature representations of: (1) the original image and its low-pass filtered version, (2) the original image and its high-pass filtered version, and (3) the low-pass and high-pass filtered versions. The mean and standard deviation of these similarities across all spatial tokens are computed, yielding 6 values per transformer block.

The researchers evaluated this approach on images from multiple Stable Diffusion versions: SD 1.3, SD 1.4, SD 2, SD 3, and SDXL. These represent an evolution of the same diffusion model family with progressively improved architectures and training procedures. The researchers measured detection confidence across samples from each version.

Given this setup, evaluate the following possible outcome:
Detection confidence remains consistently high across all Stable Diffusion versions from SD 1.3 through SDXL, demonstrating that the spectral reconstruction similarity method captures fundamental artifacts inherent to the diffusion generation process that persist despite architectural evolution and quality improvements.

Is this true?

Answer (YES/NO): NO